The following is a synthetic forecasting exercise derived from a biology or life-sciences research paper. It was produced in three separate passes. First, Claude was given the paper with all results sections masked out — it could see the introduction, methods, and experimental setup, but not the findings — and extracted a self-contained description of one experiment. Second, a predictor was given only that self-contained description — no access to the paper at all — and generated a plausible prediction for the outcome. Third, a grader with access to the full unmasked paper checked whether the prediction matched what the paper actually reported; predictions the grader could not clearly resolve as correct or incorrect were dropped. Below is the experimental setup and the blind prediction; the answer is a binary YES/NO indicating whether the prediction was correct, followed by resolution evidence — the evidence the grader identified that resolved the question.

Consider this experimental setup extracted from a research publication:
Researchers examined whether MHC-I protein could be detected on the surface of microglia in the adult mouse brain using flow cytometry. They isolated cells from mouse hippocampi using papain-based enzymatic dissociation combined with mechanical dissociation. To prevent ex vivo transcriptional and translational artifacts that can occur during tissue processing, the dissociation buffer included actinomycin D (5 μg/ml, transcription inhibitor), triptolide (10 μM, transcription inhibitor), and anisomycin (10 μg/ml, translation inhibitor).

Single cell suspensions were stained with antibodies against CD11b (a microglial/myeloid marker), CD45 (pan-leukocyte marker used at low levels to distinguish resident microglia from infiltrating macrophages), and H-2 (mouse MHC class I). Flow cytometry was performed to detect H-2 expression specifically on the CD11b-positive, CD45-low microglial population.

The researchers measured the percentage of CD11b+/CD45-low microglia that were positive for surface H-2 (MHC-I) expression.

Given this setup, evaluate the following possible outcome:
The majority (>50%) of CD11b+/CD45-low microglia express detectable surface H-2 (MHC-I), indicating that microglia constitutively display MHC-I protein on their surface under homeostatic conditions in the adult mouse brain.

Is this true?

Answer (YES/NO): YES